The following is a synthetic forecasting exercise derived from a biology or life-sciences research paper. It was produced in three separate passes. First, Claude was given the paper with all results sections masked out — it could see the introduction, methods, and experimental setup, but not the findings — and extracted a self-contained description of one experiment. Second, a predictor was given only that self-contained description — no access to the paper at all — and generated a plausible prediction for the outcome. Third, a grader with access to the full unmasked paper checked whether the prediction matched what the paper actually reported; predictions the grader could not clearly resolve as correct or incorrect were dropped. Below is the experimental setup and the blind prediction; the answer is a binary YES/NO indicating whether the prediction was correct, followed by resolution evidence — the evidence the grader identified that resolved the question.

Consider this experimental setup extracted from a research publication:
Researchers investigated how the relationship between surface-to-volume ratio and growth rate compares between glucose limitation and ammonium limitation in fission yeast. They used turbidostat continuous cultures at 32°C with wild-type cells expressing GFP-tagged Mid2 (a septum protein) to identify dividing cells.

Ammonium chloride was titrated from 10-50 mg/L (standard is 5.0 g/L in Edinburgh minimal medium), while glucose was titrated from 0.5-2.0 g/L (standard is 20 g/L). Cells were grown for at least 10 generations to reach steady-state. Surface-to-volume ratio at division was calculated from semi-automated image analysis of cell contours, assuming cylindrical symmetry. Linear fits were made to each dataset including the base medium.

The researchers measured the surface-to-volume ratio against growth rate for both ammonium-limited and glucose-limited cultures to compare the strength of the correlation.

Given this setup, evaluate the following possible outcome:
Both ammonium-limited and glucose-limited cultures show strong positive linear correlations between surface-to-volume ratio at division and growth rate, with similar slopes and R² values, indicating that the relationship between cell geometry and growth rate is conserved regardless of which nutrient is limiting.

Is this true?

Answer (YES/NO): NO